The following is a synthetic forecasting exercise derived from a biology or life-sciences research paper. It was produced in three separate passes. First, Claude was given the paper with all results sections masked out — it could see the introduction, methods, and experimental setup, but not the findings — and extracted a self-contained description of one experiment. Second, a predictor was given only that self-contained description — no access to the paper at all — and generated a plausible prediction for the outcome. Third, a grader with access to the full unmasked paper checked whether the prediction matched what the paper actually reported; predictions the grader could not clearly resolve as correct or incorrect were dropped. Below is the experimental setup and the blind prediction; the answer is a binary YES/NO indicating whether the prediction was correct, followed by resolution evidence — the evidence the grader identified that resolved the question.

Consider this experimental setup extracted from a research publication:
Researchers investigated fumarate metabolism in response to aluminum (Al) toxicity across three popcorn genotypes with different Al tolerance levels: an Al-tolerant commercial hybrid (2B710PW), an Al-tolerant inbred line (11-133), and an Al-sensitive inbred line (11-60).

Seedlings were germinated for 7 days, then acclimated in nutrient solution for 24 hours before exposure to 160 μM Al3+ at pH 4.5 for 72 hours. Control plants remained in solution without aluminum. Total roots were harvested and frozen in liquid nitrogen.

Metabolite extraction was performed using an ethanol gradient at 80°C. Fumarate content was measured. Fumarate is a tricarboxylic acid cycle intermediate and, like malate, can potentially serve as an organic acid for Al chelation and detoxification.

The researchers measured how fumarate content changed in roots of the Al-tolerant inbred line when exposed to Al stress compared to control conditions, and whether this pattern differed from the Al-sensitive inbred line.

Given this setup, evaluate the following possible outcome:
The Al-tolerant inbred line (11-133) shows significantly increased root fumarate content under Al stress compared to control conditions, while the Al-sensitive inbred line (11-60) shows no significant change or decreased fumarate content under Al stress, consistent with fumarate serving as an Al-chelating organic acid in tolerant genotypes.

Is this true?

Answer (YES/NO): NO